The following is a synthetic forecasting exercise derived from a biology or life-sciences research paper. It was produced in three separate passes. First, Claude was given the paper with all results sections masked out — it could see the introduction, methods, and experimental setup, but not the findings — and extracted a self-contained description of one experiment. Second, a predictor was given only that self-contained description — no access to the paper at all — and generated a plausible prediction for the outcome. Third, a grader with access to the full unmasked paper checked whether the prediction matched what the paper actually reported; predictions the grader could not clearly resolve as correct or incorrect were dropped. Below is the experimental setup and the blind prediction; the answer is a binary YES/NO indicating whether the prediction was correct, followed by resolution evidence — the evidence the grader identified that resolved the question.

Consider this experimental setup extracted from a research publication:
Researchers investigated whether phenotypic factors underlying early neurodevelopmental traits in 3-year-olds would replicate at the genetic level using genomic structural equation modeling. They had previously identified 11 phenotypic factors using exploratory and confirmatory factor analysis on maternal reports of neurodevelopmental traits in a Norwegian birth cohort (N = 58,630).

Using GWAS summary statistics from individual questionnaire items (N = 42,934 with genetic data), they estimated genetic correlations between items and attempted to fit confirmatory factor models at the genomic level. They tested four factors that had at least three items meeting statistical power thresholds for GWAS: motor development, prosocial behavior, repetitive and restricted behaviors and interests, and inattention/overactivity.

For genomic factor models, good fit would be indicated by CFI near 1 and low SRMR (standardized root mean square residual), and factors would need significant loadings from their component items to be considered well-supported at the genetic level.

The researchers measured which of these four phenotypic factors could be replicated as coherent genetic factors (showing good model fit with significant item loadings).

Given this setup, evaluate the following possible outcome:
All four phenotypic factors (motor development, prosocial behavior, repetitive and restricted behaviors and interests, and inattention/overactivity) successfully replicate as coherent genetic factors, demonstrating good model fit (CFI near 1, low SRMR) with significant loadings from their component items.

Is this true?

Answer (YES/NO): NO